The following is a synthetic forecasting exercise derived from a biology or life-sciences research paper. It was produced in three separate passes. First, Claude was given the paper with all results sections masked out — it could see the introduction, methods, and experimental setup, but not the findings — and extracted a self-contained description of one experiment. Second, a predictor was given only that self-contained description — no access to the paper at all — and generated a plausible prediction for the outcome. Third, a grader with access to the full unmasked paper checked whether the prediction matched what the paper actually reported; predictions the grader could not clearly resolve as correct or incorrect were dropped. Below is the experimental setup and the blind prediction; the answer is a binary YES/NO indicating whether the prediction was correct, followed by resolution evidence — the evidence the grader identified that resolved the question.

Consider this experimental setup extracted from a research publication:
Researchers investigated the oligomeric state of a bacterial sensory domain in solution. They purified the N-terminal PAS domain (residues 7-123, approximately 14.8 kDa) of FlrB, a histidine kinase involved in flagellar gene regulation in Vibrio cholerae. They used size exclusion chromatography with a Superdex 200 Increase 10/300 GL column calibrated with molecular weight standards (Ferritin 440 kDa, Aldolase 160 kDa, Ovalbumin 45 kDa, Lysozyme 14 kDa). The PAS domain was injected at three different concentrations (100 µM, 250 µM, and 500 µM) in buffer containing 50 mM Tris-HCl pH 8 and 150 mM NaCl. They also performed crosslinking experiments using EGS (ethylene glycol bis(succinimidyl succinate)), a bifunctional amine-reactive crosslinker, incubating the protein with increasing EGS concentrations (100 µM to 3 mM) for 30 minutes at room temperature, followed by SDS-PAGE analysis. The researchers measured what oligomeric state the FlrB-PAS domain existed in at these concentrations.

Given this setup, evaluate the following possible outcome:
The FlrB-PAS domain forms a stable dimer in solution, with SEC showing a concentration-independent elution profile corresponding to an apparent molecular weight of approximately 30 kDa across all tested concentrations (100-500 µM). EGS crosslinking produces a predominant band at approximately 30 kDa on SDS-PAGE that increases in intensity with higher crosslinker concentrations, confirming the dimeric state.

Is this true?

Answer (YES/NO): YES